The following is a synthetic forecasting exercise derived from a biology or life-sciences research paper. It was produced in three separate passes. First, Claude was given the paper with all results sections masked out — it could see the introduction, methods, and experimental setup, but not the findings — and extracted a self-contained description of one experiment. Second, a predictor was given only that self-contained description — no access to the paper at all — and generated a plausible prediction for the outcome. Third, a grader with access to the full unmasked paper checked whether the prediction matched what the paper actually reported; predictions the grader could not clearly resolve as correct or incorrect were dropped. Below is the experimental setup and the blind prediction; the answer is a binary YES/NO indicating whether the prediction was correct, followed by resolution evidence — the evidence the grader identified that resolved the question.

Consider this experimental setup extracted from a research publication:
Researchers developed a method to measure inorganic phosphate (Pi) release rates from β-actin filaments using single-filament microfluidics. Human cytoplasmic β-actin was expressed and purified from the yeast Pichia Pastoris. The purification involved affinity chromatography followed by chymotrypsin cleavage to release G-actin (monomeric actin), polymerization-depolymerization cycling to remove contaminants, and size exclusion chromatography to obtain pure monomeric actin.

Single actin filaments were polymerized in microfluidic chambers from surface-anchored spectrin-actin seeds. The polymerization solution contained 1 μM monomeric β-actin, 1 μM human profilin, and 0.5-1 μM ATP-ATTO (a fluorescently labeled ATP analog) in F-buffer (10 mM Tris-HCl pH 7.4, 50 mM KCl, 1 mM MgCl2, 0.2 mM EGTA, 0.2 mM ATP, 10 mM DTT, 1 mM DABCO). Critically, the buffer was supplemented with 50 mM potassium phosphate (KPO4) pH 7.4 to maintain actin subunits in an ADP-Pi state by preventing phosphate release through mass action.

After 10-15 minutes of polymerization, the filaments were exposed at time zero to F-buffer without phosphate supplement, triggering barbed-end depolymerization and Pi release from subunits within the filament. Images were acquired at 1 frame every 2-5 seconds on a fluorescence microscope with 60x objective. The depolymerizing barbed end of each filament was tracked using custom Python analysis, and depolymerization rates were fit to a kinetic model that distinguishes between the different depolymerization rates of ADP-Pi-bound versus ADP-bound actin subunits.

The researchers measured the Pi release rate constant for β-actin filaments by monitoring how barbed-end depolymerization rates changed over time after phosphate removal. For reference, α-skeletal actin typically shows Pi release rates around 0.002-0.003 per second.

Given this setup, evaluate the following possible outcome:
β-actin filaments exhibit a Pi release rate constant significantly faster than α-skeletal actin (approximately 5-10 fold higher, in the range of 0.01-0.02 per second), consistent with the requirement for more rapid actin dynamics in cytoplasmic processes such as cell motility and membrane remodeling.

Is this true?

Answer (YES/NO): NO